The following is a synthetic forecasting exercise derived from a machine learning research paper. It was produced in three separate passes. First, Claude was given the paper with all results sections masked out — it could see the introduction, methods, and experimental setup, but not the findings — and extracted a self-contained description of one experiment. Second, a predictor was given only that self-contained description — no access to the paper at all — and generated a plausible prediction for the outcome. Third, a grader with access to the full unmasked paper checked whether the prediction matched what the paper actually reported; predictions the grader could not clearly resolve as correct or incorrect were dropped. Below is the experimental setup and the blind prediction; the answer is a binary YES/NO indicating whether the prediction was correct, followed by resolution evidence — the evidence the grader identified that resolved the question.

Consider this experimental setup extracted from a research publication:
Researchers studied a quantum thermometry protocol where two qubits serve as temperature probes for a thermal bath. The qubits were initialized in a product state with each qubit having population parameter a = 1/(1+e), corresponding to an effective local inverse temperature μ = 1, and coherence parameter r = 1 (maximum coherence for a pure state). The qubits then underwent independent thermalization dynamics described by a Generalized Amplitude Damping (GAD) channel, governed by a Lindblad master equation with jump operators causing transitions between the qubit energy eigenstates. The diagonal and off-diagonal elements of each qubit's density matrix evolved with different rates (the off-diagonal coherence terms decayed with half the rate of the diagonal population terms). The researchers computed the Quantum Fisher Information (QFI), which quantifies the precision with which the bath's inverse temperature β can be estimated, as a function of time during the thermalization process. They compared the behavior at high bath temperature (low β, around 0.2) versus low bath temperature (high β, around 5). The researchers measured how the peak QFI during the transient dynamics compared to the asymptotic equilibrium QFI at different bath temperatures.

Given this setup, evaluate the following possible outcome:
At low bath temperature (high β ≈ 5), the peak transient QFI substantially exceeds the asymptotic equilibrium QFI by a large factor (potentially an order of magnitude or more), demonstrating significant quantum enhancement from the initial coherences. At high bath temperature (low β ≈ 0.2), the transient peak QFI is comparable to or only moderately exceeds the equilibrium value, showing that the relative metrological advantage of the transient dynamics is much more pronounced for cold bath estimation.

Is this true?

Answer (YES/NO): NO